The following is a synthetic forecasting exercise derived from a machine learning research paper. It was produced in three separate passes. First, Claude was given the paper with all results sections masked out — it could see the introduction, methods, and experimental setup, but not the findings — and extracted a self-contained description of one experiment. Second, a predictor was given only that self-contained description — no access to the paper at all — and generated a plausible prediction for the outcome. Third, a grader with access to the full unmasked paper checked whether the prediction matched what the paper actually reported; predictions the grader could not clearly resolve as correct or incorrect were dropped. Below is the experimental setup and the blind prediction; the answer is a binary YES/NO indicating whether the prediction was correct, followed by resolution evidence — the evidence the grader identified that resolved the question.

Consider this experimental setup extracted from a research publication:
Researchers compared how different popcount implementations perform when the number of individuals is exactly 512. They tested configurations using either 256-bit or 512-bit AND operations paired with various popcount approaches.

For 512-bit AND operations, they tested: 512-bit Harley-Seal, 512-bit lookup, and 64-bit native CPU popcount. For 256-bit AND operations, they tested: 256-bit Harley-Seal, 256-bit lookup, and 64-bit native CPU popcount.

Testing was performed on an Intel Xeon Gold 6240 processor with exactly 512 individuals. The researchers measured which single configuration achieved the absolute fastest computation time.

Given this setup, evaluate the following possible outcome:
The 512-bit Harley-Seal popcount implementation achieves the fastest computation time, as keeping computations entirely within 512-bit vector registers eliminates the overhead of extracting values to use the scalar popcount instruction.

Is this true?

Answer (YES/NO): NO